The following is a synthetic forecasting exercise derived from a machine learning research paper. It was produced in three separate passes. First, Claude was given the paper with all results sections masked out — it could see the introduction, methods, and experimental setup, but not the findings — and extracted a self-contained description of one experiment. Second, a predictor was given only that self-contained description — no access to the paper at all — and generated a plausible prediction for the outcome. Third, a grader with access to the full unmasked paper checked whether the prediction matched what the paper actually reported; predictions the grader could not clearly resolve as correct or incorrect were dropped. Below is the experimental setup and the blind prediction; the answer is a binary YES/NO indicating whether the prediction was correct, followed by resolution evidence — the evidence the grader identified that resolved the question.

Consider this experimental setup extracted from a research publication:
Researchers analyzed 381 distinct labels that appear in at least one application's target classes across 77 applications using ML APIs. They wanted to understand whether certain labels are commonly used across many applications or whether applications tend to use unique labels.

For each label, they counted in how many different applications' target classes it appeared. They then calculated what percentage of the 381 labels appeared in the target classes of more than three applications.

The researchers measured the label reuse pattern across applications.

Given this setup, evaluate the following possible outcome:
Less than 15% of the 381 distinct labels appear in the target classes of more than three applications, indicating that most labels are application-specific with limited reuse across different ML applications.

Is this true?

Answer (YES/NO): YES